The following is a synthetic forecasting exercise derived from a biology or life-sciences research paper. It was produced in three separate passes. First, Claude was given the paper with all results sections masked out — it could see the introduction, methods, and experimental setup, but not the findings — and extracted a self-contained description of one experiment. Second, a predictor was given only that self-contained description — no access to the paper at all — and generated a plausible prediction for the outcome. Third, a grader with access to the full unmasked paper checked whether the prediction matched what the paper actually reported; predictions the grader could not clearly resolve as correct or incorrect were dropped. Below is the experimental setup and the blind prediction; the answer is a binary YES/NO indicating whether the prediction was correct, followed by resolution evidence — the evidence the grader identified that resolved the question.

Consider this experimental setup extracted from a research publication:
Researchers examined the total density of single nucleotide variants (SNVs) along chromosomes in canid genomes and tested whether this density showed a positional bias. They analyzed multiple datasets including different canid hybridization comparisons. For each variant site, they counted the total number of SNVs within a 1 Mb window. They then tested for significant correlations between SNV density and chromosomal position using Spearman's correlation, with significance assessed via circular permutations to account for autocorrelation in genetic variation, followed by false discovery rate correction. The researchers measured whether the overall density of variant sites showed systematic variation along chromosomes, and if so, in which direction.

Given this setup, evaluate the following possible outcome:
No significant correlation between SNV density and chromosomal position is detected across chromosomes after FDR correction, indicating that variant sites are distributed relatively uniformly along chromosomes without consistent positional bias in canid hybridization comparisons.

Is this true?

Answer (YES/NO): NO